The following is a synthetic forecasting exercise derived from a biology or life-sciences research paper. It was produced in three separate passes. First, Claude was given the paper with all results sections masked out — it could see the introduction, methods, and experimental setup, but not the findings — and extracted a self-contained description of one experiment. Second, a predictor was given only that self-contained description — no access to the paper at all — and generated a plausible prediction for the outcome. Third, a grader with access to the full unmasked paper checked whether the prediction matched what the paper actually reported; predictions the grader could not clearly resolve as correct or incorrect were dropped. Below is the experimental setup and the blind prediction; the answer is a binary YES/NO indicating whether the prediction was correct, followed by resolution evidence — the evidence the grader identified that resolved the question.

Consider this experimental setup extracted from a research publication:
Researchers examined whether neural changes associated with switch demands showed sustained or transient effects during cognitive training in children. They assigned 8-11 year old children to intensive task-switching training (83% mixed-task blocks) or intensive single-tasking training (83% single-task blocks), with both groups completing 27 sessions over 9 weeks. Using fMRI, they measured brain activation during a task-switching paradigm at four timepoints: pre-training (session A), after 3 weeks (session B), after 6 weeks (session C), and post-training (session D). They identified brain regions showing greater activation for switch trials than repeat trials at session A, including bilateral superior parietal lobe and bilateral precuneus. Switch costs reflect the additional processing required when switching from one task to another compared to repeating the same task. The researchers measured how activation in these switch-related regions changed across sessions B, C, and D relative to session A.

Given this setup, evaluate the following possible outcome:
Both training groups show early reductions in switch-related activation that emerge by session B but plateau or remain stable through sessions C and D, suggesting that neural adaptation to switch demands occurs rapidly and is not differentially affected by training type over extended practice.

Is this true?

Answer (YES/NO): NO